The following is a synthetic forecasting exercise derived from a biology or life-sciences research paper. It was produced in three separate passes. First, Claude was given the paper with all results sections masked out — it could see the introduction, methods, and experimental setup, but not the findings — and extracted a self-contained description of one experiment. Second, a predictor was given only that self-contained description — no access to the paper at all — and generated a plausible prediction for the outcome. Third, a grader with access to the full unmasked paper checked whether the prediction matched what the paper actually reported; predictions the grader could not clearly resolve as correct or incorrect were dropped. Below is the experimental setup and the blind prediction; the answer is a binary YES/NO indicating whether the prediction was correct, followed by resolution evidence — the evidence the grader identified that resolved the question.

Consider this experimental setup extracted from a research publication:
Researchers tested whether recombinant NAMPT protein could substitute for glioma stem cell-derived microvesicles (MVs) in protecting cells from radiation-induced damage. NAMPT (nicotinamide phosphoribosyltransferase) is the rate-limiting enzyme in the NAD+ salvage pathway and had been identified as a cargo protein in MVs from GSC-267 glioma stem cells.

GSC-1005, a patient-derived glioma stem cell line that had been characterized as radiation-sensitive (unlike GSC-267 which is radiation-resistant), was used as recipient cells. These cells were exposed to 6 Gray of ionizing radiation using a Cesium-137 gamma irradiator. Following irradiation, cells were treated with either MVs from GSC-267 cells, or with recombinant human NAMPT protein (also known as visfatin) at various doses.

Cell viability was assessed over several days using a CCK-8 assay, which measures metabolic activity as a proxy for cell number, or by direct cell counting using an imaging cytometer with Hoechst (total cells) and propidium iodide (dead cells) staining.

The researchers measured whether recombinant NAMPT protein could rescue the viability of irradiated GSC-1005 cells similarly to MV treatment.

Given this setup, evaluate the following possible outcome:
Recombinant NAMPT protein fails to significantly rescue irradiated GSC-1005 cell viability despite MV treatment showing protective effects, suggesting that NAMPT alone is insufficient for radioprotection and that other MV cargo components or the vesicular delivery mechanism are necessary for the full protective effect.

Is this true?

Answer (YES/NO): YES